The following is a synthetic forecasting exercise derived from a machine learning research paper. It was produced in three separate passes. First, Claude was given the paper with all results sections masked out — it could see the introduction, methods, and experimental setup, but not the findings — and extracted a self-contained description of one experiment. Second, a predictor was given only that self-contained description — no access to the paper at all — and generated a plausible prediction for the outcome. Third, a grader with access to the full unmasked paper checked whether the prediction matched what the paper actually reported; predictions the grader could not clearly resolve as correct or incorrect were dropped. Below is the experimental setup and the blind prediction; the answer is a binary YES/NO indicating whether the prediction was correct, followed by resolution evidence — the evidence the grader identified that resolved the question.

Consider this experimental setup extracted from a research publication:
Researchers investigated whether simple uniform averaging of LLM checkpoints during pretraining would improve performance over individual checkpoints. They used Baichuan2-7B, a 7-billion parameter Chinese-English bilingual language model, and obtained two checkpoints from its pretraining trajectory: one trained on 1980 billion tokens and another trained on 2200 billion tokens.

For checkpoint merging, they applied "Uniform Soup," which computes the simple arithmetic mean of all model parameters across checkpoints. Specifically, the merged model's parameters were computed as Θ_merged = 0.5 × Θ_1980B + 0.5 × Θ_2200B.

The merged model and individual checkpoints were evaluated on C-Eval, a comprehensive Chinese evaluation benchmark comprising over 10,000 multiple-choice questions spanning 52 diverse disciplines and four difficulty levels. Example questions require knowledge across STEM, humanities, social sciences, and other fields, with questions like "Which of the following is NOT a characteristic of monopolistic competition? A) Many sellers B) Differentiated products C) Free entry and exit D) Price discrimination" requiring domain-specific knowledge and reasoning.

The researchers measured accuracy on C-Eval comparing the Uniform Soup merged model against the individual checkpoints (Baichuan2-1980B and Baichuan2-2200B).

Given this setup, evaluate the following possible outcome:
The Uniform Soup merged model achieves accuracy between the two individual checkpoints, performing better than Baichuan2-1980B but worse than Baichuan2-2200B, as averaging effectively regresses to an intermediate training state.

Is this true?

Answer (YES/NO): NO